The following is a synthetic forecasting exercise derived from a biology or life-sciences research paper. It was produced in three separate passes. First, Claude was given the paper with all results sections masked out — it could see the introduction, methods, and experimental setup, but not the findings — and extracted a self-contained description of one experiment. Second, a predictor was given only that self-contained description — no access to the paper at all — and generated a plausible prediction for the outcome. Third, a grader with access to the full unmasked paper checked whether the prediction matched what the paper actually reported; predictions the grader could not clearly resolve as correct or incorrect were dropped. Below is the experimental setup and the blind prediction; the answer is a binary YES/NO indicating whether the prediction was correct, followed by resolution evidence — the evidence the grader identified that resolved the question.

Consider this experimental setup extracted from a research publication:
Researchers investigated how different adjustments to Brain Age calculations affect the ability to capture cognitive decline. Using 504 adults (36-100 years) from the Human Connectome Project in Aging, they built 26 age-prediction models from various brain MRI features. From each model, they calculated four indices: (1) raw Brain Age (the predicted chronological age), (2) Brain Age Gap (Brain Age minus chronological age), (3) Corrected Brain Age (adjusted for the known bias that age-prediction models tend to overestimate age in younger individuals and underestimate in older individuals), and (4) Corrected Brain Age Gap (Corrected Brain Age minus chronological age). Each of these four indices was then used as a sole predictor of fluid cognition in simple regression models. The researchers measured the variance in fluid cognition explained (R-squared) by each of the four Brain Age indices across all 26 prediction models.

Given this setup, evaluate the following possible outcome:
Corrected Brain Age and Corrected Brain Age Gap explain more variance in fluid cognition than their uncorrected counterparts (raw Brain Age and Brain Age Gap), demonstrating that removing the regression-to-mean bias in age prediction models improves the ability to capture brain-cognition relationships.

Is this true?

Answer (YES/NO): NO